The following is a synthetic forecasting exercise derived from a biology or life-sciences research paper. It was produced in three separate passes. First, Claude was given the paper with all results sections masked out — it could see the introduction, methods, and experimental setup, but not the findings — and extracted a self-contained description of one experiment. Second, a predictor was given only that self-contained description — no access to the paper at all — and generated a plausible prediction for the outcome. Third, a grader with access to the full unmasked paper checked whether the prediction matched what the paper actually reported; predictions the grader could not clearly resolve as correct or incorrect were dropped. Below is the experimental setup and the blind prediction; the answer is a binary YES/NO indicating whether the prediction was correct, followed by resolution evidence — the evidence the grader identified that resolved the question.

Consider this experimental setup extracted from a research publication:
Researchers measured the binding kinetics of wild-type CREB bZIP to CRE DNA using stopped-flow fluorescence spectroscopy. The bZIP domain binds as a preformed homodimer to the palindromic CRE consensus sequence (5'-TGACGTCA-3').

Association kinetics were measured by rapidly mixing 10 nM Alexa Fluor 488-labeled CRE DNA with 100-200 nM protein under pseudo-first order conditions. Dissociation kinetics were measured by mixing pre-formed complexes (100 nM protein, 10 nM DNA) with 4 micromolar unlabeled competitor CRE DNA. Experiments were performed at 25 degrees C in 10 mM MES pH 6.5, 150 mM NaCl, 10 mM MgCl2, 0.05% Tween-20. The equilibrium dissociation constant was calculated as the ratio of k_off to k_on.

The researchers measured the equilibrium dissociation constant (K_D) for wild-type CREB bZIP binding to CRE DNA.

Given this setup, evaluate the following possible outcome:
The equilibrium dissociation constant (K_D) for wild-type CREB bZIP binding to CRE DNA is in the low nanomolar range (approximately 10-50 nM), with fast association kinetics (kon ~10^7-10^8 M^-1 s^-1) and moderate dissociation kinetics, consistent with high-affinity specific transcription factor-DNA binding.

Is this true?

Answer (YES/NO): NO